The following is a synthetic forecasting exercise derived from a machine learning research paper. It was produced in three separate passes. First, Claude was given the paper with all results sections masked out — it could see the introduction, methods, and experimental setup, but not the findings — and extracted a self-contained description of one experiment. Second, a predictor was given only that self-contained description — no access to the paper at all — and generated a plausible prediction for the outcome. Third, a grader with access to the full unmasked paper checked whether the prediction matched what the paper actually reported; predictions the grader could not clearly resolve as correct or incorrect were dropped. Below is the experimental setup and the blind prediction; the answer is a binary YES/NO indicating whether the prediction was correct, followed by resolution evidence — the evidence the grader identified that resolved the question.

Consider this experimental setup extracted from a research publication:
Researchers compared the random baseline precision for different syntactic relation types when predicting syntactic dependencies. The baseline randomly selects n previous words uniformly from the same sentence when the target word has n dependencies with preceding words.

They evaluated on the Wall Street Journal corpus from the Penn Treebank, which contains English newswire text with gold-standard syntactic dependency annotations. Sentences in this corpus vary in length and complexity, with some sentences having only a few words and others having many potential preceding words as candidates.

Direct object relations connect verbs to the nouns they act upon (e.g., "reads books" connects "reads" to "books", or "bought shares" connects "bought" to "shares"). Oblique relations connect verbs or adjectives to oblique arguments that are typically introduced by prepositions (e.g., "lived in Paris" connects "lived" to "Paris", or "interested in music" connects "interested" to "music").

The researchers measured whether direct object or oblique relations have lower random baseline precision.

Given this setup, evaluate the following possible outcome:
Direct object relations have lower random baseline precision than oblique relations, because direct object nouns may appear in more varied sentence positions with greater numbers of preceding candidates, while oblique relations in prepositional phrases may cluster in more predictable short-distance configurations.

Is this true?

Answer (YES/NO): YES